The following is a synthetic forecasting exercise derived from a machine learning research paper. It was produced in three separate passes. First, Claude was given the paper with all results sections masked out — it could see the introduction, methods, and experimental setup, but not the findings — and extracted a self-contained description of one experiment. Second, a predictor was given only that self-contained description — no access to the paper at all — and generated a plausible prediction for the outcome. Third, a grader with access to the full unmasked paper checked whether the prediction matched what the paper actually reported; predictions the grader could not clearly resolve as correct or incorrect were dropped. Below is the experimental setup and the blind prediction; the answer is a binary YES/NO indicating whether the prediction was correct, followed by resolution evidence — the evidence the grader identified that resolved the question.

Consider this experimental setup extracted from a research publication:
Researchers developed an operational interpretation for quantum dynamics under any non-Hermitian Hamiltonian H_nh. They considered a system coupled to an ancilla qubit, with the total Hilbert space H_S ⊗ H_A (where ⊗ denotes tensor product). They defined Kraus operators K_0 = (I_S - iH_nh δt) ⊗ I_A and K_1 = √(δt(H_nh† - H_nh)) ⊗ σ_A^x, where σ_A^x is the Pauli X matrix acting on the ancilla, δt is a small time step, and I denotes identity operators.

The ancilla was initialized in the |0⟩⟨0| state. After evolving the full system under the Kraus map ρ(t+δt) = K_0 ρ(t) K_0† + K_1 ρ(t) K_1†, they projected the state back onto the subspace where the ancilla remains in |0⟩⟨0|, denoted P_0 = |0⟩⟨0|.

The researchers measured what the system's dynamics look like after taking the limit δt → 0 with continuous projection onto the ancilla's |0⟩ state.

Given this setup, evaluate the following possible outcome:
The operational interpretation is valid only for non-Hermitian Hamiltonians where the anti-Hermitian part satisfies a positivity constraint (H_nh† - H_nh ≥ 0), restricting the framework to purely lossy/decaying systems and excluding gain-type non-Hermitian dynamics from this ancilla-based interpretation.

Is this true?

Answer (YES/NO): NO